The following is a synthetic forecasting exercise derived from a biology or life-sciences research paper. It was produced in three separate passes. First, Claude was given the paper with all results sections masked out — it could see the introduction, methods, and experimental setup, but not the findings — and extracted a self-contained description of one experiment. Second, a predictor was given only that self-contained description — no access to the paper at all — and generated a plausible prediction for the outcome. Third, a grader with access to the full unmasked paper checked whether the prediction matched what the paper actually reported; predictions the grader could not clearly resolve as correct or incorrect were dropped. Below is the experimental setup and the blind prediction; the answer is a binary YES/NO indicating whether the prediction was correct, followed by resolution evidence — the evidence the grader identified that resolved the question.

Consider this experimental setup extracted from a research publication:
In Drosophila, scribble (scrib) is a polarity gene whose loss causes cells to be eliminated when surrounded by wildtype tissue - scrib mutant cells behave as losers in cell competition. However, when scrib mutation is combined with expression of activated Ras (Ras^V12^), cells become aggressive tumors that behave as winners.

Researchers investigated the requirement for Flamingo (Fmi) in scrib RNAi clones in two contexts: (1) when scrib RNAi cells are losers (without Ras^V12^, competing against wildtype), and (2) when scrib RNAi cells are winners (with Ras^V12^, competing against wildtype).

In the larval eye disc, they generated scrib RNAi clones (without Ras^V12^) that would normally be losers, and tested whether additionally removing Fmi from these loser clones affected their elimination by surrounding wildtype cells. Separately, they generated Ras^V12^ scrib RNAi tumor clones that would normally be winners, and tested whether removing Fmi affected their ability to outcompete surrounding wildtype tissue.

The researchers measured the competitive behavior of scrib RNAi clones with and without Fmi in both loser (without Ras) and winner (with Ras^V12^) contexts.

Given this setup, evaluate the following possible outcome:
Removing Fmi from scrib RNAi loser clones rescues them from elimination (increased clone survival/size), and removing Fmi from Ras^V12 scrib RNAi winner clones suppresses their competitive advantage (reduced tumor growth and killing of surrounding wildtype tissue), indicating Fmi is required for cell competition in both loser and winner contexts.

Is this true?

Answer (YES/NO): NO